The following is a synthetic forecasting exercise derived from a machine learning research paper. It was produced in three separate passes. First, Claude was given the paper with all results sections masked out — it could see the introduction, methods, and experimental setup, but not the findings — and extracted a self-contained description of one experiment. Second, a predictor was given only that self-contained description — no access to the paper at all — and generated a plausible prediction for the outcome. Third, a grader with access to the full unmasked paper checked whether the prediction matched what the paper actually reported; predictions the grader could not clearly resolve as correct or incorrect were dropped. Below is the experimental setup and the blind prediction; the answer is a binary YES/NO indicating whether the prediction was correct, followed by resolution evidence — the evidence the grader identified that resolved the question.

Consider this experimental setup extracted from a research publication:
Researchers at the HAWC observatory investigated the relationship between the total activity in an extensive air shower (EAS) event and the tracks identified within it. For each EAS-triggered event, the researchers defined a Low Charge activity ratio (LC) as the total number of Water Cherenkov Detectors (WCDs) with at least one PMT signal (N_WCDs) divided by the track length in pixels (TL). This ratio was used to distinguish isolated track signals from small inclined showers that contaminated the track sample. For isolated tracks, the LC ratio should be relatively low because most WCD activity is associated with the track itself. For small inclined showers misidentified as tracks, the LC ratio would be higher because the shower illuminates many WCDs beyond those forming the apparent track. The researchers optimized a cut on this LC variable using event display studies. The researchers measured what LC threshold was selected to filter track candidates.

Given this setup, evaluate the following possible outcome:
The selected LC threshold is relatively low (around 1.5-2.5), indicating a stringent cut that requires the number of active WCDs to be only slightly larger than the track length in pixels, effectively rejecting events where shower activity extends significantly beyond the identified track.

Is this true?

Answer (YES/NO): NO